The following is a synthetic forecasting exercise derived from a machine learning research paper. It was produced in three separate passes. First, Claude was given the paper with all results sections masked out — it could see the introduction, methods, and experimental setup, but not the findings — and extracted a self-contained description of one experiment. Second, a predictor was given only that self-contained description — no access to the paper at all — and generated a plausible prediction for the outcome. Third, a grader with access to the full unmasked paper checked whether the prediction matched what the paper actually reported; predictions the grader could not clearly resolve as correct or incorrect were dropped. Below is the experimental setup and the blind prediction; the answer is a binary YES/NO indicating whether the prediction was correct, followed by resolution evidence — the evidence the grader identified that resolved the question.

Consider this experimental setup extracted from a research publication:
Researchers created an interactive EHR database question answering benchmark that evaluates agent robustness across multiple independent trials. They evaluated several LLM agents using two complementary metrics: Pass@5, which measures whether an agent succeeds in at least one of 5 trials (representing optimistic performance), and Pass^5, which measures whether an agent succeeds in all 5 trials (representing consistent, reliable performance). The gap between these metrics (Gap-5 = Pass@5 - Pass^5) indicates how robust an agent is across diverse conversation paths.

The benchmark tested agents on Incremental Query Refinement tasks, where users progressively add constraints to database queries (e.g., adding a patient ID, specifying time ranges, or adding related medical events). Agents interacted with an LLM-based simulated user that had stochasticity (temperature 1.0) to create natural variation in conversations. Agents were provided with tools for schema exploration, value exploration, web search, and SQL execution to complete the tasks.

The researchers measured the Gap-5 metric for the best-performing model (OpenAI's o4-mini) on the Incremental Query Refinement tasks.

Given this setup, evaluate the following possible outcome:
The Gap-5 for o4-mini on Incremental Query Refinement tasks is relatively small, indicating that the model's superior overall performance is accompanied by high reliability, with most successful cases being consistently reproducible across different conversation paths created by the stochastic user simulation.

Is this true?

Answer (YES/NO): NO